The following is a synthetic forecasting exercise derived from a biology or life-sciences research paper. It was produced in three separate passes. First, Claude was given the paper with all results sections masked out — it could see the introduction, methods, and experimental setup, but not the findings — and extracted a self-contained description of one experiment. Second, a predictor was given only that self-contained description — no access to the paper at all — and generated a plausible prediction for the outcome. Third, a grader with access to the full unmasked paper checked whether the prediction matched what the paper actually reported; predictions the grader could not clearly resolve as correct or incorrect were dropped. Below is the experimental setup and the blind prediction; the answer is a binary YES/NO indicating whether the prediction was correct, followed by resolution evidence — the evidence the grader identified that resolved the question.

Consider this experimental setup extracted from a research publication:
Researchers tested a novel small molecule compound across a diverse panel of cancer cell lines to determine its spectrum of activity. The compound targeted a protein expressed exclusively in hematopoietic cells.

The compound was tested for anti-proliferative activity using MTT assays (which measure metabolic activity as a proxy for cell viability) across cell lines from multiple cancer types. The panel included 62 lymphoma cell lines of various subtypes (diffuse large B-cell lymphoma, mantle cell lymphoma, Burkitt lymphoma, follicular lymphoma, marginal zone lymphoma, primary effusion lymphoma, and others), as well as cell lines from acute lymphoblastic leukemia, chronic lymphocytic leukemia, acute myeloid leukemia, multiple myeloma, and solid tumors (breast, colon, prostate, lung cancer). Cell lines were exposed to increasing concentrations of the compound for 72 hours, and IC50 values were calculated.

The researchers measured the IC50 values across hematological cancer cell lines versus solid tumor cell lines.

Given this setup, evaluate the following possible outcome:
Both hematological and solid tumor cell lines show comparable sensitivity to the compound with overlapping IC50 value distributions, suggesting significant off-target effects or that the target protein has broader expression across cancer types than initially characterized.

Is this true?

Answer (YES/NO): NO